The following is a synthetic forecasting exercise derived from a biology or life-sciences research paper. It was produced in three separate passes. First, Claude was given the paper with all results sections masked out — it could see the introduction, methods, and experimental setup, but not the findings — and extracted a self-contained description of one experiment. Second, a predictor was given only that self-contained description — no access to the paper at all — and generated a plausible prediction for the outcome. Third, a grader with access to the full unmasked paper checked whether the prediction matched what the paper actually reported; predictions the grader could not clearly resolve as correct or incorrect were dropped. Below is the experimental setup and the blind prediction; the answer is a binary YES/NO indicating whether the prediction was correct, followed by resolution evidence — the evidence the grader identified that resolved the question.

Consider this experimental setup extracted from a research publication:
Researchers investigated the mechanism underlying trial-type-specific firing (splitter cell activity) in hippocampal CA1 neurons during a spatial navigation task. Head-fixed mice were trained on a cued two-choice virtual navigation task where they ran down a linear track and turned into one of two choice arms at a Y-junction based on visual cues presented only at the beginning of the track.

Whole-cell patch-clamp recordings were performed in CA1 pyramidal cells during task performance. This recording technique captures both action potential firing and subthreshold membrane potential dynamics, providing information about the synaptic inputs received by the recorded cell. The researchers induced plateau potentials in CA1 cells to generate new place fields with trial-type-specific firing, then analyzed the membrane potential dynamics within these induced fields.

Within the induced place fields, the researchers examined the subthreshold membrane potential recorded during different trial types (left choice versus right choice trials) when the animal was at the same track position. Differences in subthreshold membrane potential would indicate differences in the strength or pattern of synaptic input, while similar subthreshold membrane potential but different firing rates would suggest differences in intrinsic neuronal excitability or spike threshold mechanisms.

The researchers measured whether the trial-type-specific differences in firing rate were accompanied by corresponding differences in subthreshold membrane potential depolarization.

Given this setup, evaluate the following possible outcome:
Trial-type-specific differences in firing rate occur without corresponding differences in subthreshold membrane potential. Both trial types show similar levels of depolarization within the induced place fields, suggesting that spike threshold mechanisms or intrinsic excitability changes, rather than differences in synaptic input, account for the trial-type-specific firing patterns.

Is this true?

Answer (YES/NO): NO